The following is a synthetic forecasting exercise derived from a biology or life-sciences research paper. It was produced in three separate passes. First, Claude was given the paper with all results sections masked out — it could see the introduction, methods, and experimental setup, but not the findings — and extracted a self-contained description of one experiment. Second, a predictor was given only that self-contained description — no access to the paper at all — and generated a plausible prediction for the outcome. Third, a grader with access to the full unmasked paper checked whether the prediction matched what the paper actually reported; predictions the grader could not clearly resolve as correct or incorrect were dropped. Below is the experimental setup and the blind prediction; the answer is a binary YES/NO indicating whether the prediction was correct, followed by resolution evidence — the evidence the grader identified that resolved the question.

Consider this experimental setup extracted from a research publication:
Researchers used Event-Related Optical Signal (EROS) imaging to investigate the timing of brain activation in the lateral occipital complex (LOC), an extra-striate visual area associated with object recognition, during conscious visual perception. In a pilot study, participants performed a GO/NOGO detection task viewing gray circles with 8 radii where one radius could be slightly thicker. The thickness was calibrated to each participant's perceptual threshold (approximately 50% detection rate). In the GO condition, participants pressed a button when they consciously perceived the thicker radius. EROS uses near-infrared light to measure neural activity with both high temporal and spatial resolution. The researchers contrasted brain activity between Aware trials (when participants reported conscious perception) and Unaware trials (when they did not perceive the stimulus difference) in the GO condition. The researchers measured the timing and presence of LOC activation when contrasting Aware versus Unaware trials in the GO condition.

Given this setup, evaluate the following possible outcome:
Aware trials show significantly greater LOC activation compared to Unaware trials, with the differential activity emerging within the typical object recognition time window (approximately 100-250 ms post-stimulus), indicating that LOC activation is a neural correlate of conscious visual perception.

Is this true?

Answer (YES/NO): NO